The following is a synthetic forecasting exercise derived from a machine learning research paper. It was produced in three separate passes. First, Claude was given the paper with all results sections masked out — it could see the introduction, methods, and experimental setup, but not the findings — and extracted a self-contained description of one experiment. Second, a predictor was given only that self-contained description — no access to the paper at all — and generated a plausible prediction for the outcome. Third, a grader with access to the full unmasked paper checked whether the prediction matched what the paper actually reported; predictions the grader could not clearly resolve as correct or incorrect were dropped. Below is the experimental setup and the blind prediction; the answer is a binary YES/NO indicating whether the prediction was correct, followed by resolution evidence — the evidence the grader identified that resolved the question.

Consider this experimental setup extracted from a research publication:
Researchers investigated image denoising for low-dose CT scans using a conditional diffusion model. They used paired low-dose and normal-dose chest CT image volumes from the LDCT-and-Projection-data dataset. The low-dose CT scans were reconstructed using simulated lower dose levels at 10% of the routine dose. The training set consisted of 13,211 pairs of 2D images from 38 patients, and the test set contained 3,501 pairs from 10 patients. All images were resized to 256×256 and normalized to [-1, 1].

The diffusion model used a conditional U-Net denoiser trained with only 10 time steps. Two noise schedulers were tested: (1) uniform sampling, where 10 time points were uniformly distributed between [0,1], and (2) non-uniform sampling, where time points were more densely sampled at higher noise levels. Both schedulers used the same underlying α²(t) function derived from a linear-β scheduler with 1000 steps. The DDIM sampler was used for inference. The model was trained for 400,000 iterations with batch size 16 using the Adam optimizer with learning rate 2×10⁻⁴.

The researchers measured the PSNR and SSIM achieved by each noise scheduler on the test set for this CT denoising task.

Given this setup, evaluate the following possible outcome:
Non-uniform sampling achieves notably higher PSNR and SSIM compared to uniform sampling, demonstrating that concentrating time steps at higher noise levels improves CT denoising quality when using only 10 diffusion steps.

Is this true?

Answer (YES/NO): NO